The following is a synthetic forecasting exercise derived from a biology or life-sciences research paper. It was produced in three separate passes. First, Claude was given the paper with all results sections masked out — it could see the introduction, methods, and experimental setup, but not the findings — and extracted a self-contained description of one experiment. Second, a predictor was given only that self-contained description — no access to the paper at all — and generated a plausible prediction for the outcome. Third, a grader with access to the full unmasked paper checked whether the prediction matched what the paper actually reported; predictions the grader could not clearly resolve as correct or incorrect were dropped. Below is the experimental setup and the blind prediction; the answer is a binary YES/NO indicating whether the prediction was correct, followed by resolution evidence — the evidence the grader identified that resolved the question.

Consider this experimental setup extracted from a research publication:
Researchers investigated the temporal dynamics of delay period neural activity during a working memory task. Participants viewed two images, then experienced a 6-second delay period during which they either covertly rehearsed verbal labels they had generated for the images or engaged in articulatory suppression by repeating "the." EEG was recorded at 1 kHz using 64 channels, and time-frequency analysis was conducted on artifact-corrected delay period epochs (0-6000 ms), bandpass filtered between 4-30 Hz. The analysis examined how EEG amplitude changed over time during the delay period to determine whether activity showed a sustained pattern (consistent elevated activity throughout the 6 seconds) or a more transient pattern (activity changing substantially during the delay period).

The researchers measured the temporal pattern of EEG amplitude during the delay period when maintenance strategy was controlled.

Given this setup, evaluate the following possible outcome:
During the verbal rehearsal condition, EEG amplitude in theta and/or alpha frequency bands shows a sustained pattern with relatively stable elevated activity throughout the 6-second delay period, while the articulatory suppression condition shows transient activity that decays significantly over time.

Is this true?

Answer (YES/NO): NO